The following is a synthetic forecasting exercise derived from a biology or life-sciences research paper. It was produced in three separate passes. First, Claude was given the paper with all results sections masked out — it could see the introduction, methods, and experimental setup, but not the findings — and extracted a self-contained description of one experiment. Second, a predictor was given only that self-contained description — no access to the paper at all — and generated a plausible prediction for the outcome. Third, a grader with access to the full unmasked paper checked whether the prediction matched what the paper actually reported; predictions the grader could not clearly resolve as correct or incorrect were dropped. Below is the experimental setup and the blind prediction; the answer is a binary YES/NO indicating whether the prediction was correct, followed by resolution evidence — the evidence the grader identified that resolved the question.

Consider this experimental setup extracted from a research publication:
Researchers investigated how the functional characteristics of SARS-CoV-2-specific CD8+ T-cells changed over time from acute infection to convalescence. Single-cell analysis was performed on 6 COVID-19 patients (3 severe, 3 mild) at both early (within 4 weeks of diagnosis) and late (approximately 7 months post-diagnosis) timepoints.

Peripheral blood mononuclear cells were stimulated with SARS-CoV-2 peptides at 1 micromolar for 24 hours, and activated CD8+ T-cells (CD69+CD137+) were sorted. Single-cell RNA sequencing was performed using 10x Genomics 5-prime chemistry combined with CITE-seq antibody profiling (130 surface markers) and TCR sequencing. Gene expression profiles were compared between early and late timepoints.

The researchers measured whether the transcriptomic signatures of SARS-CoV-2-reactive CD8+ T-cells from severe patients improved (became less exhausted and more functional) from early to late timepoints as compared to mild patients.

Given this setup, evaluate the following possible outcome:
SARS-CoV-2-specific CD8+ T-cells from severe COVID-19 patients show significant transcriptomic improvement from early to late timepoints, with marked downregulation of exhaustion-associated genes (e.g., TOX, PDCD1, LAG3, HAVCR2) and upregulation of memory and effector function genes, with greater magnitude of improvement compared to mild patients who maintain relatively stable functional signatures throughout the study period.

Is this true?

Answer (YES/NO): NO